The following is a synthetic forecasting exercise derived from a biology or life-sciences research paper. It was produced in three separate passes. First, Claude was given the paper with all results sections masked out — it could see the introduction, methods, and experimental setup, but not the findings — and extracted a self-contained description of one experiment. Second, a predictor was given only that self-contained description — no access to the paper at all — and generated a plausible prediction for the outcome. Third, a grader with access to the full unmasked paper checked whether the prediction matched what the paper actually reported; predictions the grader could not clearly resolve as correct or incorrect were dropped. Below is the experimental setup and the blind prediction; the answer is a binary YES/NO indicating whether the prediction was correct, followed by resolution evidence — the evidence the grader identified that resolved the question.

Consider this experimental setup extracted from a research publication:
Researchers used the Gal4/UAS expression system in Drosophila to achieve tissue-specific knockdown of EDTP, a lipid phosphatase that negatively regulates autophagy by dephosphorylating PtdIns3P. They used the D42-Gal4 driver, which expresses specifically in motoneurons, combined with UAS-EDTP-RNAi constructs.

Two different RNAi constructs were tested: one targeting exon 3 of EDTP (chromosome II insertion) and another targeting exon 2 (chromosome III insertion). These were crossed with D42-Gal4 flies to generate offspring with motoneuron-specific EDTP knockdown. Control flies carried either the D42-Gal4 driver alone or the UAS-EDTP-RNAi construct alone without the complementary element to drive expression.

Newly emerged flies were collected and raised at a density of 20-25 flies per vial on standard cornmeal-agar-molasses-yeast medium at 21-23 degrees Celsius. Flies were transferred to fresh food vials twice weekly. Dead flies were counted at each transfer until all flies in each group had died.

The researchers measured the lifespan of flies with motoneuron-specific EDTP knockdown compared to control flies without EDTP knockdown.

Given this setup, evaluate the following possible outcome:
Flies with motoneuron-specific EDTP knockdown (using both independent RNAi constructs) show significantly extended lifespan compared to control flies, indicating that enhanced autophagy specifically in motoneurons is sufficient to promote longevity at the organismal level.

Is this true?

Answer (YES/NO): YES